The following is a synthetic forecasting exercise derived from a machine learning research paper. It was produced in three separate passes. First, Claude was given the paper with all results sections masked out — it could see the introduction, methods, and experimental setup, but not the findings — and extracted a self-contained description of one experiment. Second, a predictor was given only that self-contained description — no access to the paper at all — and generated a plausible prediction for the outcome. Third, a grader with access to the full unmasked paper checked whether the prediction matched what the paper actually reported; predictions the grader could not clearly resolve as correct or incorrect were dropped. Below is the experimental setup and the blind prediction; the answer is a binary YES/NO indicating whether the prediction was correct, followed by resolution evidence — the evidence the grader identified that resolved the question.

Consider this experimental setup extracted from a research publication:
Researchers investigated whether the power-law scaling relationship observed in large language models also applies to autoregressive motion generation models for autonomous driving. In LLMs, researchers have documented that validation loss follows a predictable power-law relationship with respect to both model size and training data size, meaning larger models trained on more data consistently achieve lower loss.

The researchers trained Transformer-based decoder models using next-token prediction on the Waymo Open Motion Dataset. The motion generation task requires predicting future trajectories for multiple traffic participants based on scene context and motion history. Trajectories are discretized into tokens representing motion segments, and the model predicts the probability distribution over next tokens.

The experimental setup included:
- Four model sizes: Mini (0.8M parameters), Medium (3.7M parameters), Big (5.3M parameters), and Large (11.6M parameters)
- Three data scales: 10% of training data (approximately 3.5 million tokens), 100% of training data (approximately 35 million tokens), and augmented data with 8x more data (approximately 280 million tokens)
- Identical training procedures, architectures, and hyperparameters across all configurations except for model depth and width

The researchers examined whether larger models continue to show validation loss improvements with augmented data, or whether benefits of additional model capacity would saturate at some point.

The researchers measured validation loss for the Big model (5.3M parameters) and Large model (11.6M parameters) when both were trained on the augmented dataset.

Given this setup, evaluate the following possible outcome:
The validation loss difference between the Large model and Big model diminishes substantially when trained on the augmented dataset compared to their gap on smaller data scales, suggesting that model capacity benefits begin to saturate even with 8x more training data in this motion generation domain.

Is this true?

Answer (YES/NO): YES